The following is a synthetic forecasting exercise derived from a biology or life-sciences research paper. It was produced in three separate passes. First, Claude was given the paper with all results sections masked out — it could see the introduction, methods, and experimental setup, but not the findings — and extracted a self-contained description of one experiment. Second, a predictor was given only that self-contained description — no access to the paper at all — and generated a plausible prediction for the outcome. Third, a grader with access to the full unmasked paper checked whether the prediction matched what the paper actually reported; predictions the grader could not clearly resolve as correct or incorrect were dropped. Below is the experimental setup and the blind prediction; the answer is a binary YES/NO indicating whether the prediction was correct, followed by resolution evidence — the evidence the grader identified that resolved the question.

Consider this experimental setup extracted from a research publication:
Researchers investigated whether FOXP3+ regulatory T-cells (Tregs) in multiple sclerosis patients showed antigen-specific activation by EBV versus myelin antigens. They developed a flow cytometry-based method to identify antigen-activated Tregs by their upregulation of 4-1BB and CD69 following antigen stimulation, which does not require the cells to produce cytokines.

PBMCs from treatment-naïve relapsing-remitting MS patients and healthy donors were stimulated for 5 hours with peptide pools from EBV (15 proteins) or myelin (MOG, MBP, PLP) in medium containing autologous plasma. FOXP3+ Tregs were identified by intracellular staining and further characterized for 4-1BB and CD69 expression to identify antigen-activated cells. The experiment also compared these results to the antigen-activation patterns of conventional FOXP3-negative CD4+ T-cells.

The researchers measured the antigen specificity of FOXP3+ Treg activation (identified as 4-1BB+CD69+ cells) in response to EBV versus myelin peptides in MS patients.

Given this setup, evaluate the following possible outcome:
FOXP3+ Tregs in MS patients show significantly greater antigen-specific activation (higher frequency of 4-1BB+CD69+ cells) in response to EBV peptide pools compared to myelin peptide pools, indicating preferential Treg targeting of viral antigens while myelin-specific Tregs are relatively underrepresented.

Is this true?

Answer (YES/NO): YES